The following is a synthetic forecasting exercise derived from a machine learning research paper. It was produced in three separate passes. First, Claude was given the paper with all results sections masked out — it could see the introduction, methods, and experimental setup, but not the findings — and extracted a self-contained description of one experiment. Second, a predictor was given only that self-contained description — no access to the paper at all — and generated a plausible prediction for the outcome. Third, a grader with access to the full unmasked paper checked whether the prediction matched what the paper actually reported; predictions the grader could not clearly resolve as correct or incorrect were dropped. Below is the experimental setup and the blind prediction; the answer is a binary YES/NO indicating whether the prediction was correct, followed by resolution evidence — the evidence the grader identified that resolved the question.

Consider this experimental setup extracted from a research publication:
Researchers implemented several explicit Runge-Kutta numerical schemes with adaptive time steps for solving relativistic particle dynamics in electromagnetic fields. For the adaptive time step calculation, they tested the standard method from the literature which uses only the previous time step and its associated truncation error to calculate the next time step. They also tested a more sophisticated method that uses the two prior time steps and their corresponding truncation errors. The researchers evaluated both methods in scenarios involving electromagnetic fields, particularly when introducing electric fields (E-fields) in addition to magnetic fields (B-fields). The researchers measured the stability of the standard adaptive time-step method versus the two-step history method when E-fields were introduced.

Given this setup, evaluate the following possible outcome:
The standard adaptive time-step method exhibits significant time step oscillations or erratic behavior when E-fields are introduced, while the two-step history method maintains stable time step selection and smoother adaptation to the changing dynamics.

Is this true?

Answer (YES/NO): NO